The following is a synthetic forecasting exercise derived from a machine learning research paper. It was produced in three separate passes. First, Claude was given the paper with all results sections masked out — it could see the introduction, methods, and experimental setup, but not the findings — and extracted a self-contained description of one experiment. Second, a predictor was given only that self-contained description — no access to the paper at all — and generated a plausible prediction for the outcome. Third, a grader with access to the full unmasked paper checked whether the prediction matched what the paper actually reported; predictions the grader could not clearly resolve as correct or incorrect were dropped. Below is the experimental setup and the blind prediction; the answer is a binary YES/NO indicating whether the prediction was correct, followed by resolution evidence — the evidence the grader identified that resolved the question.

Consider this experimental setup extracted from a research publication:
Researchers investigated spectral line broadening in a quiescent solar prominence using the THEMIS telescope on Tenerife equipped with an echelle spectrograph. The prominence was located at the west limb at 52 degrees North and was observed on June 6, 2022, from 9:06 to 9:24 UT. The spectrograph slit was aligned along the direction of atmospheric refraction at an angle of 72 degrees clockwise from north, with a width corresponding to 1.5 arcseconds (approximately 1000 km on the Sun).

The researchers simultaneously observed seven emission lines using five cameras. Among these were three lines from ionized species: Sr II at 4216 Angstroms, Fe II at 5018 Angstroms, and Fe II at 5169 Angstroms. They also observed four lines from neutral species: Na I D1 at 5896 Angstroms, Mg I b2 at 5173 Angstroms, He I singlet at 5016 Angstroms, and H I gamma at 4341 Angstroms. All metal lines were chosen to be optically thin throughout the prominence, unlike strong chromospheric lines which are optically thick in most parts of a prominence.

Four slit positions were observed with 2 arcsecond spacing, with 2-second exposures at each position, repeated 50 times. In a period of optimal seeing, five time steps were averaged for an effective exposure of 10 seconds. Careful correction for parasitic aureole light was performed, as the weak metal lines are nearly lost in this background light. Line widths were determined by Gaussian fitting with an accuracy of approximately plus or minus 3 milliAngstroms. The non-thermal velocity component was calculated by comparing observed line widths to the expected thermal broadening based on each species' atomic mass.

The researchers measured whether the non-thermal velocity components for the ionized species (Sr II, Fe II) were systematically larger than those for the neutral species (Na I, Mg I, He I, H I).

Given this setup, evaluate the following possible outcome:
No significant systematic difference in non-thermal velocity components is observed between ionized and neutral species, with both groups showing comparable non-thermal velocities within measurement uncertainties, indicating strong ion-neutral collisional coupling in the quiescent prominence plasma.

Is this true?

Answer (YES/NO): NO